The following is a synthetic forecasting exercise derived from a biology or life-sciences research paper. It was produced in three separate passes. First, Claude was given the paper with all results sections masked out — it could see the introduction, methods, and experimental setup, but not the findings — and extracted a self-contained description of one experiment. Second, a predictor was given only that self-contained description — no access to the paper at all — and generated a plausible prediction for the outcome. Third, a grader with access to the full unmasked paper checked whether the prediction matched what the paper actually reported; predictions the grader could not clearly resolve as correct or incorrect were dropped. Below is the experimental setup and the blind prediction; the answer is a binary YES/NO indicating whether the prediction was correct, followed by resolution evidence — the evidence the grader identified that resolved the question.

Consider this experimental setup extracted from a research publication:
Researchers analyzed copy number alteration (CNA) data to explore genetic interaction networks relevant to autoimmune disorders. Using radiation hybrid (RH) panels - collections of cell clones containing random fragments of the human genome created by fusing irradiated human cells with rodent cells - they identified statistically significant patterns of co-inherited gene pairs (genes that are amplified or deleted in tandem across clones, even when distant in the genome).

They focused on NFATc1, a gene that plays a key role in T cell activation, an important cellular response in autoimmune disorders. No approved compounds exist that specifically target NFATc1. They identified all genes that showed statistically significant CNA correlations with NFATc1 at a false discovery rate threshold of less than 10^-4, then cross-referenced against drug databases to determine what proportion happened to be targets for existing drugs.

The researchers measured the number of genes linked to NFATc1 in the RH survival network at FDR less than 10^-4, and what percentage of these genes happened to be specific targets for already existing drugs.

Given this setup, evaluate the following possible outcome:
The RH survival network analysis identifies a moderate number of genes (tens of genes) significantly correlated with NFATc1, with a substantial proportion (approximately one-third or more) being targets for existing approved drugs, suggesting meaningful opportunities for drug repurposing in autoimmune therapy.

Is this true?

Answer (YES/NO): NO